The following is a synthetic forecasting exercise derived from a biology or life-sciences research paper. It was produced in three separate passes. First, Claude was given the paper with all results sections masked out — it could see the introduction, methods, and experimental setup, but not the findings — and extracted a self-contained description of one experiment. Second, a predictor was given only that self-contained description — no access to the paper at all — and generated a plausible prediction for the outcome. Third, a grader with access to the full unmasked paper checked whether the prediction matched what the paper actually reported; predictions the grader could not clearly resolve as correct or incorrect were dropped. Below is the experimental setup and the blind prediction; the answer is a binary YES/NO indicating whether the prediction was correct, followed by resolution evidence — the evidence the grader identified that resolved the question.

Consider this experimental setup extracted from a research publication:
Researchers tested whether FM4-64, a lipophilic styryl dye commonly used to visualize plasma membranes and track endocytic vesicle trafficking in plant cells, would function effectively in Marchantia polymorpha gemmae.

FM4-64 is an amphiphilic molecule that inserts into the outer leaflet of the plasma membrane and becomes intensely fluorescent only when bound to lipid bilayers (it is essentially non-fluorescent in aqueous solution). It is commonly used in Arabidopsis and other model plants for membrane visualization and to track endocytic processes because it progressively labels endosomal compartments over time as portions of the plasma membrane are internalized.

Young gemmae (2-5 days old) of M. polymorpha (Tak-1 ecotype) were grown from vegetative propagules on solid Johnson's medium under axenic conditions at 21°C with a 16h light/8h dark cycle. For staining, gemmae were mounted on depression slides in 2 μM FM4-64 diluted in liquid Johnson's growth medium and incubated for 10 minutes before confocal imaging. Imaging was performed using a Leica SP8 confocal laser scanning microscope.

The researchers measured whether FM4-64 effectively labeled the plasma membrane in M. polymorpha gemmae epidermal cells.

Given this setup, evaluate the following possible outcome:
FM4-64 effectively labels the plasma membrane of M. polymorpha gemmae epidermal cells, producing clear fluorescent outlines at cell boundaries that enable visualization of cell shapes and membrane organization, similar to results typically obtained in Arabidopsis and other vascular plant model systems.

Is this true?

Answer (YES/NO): YES